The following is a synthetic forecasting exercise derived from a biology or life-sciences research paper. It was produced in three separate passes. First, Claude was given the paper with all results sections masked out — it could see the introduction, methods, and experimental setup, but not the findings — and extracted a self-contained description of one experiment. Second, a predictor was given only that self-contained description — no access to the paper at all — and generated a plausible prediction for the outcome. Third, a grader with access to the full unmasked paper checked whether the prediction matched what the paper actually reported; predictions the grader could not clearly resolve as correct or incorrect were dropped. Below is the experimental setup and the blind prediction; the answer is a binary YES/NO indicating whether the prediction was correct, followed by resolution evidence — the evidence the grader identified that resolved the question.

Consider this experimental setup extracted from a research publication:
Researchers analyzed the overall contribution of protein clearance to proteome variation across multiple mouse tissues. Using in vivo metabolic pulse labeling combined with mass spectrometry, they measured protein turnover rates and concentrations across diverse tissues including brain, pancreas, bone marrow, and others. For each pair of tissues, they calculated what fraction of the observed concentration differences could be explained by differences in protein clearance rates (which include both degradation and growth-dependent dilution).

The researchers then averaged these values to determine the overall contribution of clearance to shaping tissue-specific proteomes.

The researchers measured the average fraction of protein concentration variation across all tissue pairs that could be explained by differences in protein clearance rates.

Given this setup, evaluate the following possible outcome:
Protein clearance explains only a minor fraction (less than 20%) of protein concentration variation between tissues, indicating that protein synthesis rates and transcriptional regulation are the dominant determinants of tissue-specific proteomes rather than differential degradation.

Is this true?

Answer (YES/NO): NO